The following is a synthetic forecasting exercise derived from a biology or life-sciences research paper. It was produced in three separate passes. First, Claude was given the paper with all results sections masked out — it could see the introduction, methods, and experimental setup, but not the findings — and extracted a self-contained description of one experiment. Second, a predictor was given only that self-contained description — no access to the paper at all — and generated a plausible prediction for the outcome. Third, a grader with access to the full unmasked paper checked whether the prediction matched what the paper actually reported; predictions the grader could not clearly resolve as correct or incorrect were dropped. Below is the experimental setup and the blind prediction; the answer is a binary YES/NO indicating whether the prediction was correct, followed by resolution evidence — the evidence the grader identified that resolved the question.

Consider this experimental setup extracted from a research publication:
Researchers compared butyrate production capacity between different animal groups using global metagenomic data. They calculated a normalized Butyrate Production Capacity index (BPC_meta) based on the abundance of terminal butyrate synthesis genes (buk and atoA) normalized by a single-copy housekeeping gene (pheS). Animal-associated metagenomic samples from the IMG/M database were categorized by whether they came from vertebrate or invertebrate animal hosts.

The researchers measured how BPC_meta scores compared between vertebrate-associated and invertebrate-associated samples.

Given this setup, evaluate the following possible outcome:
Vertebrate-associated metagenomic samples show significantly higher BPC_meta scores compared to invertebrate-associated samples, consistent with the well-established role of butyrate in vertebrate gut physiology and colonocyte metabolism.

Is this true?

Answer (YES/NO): YES